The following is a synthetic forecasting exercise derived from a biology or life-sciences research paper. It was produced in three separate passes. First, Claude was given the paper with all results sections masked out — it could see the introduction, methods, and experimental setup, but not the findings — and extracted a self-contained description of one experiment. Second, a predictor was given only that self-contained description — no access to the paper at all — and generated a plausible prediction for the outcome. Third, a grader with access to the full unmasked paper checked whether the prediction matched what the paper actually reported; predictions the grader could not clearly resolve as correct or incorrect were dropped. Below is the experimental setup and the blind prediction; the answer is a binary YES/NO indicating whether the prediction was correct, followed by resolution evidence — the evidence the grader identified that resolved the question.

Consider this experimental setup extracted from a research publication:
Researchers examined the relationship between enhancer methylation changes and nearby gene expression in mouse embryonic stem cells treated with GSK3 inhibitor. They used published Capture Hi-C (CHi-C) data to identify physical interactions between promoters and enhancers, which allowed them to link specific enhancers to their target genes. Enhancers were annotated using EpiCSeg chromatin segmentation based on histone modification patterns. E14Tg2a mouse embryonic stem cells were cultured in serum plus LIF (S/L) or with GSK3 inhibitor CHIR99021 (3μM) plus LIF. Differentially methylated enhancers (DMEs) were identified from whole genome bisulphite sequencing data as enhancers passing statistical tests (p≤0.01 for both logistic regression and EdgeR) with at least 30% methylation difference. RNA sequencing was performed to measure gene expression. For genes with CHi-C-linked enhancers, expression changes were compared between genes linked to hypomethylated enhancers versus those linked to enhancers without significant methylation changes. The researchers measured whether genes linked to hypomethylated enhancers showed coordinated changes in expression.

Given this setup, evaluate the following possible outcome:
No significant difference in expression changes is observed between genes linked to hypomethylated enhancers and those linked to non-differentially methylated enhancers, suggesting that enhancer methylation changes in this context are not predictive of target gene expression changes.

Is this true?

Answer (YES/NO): NO